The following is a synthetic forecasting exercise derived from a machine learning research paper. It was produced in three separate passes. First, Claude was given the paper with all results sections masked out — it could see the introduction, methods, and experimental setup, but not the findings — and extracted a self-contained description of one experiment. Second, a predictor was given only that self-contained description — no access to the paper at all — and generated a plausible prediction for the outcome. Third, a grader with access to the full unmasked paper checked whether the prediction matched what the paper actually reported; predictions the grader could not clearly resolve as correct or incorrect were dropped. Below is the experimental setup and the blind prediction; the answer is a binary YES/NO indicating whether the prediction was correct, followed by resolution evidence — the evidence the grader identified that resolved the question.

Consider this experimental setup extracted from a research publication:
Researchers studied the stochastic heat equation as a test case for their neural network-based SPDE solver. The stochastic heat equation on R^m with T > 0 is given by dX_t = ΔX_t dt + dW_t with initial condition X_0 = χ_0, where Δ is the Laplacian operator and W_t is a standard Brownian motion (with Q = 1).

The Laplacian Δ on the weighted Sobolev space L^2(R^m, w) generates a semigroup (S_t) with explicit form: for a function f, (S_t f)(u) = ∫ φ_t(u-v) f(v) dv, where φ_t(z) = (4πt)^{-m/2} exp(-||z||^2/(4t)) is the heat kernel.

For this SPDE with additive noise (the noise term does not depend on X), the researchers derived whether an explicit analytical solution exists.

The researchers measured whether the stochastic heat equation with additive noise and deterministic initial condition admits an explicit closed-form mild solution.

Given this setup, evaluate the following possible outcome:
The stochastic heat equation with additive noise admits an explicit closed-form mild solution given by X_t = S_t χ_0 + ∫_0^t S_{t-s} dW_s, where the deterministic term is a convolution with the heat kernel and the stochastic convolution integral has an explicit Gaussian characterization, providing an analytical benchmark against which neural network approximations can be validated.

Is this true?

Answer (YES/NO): YES